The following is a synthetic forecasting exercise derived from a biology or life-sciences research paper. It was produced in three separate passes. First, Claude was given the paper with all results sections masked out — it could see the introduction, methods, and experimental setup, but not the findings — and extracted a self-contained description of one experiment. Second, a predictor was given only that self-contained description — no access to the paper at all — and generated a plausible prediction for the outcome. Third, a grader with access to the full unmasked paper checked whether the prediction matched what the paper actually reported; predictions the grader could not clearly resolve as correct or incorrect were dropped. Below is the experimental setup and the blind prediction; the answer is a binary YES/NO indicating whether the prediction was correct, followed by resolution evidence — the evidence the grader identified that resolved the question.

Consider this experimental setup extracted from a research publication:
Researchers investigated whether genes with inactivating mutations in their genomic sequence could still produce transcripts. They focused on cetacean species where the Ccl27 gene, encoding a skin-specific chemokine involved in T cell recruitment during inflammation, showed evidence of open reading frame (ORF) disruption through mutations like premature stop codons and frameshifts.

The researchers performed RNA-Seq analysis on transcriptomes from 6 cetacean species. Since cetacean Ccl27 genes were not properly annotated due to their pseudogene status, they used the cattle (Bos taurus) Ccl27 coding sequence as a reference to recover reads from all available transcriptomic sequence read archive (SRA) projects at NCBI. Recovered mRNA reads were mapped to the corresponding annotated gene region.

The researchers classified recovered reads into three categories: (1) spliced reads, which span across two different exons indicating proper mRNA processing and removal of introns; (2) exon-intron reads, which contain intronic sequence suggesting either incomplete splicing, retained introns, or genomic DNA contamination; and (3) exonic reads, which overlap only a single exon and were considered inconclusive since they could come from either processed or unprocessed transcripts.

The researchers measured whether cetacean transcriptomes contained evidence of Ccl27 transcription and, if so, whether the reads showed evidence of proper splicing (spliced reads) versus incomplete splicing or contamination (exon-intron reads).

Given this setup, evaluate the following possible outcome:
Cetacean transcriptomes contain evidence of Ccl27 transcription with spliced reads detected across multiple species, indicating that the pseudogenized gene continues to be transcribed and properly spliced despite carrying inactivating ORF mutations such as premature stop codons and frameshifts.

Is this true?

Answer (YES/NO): NO